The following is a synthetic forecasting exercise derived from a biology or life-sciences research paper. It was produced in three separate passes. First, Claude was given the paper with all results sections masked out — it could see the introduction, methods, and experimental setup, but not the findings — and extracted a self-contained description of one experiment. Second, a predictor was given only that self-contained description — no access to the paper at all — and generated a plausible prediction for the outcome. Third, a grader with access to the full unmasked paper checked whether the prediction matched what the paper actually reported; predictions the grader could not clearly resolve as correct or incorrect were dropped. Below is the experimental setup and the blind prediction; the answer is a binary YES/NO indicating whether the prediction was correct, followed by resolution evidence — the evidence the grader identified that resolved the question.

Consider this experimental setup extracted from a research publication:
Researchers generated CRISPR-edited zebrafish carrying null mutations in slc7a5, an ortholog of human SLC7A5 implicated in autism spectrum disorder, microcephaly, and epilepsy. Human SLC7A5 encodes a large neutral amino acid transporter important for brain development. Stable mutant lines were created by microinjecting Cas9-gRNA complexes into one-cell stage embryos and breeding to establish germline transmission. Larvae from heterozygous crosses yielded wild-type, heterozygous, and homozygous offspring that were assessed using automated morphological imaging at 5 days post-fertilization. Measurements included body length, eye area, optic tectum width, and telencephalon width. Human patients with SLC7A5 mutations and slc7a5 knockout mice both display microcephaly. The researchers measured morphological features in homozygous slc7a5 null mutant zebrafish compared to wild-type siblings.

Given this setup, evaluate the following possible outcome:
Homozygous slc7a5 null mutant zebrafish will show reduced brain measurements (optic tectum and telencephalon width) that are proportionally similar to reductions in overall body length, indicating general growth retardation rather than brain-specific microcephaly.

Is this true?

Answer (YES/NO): NO